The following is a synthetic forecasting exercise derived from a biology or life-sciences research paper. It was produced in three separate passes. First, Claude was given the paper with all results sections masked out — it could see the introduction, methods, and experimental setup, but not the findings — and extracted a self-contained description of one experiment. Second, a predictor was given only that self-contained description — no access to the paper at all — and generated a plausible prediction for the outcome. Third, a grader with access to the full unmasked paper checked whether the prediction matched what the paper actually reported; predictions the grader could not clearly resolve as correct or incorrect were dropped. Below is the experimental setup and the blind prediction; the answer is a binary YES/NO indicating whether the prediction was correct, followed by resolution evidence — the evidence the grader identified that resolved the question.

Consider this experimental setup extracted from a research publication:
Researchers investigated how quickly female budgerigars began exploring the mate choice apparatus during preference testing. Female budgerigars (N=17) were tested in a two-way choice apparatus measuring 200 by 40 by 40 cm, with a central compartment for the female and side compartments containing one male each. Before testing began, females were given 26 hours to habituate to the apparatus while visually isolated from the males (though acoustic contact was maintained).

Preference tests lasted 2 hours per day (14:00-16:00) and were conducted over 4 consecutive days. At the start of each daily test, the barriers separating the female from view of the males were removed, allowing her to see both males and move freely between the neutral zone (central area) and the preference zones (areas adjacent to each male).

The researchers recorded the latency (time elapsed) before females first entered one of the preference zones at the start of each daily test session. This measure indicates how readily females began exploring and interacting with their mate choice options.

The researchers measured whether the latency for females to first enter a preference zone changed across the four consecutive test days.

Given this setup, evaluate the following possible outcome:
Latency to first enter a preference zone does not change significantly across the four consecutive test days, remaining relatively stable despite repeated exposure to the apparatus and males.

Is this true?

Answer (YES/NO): NO